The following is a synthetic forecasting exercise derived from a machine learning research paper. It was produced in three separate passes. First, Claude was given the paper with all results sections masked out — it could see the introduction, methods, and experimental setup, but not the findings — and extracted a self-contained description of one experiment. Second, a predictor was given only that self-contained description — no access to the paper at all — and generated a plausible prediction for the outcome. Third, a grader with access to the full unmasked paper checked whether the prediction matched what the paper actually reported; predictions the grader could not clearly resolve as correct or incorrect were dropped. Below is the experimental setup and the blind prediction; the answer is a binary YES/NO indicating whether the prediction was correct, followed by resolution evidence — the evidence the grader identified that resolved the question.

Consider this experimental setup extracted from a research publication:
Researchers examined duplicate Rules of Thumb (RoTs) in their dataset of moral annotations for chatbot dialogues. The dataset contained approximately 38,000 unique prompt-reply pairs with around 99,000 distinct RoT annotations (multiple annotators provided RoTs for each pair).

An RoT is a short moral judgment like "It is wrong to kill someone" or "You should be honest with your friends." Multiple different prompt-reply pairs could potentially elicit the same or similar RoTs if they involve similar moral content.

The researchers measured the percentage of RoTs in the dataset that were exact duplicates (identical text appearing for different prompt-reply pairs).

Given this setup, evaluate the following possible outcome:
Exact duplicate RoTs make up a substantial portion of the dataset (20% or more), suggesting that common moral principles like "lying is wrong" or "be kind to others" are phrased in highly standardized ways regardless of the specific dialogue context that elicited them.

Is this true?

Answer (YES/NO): NO